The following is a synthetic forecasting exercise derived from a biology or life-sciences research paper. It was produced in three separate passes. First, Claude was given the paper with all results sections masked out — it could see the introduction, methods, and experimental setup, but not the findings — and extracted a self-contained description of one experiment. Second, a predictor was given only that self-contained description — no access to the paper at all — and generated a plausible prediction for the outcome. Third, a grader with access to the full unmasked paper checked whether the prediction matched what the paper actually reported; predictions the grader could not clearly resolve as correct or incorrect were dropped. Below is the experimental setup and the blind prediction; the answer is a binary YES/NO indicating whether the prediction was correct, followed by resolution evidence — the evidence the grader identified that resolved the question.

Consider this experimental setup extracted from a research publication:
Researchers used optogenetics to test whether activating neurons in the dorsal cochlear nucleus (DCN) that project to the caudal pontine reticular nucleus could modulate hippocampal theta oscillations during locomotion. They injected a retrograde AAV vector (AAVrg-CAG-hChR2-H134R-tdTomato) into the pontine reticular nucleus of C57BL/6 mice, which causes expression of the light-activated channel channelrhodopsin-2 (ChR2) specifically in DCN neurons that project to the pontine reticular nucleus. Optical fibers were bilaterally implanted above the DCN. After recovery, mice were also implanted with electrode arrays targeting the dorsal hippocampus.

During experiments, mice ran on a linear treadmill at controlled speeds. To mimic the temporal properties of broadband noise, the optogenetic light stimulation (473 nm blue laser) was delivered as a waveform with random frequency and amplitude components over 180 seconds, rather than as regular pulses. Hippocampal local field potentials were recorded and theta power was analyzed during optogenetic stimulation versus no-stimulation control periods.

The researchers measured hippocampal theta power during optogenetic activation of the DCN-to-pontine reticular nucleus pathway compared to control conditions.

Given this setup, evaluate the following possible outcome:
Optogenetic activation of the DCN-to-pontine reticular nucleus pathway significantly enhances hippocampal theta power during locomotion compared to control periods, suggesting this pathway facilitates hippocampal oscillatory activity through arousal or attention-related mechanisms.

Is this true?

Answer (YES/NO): NO